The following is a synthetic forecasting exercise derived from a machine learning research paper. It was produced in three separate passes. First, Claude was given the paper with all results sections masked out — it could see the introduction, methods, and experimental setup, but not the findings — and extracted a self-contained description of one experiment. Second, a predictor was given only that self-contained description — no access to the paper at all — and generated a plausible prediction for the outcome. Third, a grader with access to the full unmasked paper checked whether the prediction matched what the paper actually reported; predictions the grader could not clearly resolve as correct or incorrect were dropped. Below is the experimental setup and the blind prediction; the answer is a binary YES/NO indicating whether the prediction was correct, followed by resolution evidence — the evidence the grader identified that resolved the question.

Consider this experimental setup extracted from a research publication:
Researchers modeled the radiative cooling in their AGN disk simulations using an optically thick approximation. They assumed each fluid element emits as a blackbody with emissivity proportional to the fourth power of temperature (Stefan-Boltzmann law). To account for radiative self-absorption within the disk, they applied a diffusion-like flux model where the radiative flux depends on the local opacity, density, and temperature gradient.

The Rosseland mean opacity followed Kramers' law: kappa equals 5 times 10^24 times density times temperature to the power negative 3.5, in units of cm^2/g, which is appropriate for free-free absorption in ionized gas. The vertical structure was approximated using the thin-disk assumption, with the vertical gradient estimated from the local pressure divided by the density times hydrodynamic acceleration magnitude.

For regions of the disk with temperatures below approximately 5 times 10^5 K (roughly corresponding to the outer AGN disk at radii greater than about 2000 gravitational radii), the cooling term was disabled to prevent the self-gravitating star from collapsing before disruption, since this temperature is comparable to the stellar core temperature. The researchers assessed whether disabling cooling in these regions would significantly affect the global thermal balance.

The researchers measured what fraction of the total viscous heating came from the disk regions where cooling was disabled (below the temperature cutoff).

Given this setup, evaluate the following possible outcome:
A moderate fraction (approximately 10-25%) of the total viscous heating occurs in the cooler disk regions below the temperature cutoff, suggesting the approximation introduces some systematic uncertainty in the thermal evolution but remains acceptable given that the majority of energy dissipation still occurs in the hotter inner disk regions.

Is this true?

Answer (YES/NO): NO